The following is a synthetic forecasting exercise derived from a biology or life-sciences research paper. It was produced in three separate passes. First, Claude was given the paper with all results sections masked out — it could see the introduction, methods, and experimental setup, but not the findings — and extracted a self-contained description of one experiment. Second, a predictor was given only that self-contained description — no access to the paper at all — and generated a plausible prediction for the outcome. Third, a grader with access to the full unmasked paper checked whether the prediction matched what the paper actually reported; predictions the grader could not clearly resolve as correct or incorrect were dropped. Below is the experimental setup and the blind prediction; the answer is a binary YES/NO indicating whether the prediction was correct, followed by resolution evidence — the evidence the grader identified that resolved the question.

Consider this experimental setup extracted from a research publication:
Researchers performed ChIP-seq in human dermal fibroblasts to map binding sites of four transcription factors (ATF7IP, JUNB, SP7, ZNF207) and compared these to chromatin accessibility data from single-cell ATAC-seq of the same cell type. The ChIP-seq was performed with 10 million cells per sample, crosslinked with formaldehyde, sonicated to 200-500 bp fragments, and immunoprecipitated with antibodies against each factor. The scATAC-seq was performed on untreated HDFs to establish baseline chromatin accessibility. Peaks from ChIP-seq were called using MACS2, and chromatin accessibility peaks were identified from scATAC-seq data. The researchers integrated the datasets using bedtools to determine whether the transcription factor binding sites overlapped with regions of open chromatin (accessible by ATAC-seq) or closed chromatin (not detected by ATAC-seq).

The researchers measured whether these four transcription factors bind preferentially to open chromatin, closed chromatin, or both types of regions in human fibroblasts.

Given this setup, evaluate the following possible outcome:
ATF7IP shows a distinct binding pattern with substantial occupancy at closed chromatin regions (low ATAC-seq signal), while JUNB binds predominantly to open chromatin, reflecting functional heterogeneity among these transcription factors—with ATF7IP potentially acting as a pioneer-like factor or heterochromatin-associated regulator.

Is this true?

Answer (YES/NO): YES